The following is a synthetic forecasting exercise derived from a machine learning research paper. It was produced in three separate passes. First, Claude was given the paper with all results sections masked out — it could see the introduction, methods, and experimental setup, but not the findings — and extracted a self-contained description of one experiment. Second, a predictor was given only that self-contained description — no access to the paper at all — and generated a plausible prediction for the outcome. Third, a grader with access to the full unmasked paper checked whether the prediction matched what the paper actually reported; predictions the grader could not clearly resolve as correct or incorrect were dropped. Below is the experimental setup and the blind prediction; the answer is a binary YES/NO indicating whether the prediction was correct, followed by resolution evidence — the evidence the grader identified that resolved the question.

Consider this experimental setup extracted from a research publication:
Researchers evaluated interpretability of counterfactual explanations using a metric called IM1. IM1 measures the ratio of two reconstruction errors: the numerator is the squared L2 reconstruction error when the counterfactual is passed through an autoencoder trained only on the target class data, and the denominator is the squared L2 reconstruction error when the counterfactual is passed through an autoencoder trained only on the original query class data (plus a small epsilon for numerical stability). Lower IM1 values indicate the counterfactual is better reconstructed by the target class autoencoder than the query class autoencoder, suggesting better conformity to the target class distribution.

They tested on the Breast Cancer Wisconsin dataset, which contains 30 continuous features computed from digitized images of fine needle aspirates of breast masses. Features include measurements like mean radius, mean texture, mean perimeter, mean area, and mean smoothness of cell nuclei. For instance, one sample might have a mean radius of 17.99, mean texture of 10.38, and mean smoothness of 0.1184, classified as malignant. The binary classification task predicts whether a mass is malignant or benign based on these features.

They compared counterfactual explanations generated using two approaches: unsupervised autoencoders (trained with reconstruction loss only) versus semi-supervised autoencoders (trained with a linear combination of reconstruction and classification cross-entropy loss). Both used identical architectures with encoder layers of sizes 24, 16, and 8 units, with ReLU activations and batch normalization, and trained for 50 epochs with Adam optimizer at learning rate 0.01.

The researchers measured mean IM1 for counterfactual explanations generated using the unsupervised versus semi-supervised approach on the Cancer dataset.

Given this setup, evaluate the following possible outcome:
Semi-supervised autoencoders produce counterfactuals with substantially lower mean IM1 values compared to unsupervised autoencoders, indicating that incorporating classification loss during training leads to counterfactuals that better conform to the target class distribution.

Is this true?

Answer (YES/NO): NO